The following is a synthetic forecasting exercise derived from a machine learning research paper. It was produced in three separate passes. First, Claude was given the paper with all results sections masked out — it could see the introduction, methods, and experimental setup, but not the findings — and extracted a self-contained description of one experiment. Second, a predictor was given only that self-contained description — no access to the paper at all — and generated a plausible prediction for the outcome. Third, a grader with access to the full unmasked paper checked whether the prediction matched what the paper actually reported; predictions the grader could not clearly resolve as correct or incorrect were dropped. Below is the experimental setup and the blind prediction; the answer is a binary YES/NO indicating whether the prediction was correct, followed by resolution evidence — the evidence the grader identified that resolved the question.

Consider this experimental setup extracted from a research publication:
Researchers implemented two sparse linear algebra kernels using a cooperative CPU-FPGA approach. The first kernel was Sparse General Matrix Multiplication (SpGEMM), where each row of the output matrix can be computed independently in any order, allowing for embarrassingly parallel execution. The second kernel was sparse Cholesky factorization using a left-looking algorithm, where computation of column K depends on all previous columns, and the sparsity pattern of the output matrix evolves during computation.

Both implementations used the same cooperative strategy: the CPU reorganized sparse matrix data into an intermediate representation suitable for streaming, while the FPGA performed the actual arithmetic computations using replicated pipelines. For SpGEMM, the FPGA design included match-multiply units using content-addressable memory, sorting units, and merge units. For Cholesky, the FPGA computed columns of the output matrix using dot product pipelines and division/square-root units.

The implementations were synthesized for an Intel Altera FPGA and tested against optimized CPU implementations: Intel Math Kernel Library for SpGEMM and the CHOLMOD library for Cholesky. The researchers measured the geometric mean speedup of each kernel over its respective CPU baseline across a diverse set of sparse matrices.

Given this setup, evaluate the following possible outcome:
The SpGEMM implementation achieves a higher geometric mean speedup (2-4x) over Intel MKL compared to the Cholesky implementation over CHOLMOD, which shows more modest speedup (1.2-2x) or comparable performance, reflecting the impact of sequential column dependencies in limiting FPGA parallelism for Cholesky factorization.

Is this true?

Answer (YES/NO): YES